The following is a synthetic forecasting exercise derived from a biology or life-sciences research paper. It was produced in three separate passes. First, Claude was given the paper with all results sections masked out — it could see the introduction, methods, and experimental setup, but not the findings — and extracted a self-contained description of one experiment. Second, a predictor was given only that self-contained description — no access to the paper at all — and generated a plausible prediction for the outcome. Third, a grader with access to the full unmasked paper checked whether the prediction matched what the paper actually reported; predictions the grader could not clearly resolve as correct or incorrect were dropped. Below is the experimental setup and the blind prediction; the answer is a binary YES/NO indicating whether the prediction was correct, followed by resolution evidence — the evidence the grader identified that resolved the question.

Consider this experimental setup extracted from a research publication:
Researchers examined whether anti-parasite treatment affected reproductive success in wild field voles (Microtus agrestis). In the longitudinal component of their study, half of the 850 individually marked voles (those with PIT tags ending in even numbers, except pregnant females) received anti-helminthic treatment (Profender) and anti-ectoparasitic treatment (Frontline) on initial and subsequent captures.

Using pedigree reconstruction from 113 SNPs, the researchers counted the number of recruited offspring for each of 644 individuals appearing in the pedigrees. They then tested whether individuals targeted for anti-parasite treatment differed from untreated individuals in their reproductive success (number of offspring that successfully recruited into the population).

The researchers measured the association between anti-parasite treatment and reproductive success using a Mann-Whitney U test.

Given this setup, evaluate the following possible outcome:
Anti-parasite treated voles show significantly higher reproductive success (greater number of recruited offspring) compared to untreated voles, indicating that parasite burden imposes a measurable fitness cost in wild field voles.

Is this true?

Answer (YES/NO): NO